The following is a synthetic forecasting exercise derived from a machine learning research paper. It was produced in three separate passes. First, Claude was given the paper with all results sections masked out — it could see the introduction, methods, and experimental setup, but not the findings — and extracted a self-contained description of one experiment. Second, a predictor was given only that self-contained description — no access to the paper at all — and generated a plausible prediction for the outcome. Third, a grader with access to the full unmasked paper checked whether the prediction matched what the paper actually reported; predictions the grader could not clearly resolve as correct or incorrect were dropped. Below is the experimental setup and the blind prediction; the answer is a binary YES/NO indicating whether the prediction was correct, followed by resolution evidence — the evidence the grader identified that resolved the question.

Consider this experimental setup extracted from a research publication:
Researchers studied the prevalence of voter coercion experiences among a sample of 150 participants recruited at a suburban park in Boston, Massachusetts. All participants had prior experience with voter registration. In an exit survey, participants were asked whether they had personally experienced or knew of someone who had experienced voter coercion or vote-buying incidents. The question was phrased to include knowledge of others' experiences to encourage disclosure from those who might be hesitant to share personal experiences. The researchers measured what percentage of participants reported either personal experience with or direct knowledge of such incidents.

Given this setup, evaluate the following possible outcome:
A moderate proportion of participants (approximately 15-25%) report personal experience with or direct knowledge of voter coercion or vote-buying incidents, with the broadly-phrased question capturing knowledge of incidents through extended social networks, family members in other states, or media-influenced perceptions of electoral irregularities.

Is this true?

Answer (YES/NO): YES